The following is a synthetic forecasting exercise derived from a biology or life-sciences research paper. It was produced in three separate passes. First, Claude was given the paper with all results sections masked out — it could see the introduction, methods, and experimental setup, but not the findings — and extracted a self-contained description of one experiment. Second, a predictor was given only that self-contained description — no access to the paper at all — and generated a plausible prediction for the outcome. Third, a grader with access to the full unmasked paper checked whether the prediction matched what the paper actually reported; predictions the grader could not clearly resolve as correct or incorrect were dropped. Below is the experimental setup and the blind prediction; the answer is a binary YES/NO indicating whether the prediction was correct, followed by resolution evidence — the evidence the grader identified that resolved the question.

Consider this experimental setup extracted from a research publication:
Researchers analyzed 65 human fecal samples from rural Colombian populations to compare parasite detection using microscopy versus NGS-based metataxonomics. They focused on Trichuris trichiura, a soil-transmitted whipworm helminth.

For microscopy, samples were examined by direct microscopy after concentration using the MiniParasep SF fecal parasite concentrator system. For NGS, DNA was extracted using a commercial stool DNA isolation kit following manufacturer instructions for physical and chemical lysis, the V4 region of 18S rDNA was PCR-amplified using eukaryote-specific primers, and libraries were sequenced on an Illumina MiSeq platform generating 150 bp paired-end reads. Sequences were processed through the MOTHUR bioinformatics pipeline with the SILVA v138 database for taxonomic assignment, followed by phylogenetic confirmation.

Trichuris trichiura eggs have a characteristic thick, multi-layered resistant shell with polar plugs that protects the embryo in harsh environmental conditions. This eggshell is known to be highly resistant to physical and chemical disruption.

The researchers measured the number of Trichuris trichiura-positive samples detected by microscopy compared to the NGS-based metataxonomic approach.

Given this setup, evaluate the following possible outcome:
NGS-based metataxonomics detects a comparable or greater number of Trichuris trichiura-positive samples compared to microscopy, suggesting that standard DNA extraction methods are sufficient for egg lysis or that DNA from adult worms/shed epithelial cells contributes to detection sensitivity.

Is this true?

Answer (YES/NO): NO